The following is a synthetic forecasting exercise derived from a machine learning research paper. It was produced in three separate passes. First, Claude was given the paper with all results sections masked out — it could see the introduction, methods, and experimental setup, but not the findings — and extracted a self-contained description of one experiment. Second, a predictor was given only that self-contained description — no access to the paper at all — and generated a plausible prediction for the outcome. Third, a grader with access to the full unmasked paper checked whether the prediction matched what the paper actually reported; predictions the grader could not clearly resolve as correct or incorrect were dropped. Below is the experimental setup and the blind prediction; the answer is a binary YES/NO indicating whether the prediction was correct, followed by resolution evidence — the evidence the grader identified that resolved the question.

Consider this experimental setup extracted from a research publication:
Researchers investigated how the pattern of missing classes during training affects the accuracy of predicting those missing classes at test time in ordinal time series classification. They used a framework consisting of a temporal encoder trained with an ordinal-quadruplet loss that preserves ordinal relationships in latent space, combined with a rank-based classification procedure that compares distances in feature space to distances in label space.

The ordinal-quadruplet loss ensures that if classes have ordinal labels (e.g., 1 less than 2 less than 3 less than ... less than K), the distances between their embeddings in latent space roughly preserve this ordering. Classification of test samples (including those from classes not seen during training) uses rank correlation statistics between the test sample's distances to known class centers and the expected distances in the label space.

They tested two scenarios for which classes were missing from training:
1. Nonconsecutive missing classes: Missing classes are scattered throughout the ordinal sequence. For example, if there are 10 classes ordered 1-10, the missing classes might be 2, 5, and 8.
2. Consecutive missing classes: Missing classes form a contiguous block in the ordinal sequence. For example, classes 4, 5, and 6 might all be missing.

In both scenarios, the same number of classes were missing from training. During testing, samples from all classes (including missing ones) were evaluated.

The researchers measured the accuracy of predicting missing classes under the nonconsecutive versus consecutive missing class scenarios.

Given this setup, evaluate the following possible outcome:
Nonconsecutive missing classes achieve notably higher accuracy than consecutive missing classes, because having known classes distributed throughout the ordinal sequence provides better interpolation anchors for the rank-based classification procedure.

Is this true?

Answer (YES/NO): YES